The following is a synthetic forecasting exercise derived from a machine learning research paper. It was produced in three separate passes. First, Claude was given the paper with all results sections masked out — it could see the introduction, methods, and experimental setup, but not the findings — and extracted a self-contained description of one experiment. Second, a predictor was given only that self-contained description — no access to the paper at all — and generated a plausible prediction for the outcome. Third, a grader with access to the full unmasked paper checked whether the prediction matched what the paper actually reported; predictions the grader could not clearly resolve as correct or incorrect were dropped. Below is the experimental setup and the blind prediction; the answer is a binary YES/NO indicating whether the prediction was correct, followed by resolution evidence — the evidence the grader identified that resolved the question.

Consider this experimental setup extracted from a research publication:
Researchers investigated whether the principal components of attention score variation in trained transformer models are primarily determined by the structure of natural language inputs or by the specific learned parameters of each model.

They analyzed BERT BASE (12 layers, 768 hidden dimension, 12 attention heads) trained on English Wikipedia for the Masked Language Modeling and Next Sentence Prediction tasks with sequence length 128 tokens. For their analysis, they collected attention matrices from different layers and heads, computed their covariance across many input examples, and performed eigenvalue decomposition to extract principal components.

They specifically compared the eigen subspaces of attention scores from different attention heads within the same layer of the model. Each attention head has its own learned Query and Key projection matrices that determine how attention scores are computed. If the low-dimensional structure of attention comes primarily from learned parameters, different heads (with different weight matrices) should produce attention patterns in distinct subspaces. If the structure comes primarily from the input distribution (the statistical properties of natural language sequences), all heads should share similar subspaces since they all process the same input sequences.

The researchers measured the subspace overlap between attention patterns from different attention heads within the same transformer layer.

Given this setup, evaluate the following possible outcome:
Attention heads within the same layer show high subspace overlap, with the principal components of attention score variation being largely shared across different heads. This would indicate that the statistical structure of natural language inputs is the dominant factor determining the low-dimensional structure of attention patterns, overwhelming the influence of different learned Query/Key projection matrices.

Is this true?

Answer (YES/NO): YES